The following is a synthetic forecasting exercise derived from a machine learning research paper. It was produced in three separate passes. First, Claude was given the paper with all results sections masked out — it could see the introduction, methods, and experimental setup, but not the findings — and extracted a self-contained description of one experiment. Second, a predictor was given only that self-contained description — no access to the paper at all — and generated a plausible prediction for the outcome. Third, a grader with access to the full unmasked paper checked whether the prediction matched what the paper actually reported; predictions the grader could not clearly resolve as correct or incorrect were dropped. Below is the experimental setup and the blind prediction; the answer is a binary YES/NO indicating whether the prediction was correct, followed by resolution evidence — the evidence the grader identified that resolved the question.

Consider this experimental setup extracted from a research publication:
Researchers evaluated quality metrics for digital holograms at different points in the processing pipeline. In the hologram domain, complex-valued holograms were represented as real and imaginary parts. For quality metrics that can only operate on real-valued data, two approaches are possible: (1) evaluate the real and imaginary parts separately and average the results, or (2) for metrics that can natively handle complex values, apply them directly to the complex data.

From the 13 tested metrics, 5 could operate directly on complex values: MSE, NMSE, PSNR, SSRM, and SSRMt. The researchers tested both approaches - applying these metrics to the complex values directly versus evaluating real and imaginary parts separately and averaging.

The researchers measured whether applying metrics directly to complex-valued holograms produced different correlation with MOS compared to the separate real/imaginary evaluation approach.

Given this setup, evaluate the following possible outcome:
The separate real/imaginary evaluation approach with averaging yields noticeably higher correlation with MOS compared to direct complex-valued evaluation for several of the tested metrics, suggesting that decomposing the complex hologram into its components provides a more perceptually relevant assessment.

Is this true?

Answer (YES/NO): NO